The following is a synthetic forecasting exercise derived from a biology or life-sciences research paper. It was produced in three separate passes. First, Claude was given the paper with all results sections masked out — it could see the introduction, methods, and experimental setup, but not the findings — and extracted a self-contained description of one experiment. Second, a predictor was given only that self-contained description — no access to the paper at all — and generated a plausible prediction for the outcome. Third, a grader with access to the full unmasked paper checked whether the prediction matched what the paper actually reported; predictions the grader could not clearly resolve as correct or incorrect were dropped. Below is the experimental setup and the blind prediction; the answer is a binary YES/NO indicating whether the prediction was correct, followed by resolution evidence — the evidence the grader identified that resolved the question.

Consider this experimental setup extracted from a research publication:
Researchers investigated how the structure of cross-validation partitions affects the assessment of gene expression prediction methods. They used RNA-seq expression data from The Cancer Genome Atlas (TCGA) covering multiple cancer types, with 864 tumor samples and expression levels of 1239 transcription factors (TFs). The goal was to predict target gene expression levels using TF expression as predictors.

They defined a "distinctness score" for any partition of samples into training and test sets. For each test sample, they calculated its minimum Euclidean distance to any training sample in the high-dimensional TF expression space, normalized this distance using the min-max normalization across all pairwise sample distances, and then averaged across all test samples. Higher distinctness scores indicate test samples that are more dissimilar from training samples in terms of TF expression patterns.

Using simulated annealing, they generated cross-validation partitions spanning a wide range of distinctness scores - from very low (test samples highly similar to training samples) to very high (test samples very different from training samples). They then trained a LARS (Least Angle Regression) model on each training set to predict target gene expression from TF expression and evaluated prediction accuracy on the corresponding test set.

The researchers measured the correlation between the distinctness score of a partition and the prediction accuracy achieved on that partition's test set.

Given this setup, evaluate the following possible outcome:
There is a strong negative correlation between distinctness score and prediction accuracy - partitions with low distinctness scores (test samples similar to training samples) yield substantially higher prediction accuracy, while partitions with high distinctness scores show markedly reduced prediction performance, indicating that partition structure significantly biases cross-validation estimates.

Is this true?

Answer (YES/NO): YES